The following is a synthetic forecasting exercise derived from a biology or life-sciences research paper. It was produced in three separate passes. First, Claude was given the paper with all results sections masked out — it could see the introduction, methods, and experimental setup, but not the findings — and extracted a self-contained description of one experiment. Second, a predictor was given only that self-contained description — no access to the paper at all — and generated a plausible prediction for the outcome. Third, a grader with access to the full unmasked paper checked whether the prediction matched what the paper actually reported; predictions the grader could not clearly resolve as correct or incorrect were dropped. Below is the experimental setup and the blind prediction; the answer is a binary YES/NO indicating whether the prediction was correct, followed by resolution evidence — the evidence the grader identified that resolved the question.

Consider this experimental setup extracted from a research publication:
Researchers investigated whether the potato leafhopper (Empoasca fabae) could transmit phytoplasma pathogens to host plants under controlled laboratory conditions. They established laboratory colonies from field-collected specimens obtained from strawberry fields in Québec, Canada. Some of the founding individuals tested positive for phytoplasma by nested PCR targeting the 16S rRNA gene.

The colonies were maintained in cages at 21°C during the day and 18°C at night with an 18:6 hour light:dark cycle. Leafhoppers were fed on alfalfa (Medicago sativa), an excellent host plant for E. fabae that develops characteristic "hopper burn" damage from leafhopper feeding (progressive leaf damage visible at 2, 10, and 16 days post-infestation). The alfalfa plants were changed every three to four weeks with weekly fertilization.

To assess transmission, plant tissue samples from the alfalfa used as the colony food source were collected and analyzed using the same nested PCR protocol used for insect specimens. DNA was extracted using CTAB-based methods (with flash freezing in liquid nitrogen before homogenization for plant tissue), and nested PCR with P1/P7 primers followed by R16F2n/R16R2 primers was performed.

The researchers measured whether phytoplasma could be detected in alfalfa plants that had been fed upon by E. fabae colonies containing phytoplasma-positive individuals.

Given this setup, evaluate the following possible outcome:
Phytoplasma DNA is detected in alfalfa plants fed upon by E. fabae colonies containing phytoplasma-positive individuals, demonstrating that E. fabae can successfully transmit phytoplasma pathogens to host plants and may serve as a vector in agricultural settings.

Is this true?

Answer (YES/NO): NO